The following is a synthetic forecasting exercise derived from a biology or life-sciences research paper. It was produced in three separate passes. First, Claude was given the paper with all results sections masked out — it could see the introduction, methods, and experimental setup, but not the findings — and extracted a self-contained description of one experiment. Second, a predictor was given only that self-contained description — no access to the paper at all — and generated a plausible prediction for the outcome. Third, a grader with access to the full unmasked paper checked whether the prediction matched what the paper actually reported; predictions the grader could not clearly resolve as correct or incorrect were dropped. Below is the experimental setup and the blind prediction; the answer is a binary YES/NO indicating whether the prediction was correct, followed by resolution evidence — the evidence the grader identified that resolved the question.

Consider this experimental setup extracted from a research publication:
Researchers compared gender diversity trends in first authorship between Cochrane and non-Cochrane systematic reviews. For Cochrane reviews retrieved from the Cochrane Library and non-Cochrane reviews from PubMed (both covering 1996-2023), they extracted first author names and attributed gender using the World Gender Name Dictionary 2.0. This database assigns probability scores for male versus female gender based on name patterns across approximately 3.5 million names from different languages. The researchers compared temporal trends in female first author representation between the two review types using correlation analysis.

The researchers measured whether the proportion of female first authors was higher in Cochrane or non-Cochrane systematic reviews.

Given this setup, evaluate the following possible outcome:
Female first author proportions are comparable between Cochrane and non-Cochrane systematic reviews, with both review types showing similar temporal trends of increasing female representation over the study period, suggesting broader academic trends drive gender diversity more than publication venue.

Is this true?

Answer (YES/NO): NO